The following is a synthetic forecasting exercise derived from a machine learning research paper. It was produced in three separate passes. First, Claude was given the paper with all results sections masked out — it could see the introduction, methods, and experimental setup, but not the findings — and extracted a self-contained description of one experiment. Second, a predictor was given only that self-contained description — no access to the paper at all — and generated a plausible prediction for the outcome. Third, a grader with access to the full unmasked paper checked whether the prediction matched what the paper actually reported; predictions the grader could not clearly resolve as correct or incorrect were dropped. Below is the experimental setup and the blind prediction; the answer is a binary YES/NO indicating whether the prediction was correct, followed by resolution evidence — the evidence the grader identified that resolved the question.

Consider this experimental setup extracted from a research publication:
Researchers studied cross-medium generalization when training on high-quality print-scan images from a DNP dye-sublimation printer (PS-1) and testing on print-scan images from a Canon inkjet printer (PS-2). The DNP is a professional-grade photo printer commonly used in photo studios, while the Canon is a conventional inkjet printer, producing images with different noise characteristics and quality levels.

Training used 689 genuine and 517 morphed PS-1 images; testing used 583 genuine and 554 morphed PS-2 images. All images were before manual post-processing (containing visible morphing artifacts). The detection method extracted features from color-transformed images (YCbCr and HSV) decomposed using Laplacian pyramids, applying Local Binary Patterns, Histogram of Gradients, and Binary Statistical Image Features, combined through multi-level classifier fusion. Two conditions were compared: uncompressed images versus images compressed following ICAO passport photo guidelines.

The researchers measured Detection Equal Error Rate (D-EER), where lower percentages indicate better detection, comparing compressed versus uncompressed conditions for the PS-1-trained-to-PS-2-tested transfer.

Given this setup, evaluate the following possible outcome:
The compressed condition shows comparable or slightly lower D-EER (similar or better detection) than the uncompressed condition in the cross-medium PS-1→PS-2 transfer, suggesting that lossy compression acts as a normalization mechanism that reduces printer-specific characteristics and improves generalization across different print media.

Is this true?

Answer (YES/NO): YES